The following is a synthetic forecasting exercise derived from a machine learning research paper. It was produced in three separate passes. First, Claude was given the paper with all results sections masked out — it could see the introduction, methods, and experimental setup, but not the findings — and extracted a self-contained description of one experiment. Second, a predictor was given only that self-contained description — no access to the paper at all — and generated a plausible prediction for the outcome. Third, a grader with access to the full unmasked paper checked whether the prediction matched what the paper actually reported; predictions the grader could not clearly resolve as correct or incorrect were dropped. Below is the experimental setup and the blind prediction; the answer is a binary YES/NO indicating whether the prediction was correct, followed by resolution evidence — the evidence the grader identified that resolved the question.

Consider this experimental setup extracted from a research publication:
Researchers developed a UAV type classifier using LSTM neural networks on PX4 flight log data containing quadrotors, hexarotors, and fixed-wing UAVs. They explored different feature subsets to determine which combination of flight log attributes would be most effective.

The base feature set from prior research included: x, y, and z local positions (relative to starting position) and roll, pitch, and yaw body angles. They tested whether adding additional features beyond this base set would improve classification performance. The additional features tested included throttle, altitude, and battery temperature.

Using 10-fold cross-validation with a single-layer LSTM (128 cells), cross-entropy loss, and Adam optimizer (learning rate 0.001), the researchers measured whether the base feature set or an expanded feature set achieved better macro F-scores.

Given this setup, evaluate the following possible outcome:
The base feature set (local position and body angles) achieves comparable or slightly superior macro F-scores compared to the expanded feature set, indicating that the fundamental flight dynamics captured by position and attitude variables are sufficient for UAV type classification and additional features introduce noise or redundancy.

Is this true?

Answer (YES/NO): NO